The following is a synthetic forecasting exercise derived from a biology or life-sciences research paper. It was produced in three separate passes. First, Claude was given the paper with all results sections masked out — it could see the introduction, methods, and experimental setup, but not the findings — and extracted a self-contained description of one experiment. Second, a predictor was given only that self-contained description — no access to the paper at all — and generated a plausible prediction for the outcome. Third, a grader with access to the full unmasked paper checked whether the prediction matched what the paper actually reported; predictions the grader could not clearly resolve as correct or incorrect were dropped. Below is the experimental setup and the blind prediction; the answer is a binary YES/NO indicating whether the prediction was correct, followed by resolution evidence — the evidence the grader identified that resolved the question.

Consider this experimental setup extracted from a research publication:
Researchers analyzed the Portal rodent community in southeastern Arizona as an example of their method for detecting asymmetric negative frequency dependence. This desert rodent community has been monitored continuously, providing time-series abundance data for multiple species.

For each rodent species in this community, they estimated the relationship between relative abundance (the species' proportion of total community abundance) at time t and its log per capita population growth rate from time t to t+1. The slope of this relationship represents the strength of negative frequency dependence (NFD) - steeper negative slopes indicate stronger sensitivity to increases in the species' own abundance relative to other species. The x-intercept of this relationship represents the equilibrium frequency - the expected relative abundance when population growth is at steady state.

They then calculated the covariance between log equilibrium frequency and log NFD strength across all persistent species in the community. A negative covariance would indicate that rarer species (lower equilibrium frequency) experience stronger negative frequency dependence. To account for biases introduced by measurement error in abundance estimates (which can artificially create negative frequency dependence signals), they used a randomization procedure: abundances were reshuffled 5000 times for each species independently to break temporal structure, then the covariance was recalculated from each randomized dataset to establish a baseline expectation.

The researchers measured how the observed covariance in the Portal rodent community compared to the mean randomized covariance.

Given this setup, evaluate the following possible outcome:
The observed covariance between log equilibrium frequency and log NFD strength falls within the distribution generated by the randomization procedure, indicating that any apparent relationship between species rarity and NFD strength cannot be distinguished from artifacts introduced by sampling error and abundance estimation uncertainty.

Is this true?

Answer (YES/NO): NO